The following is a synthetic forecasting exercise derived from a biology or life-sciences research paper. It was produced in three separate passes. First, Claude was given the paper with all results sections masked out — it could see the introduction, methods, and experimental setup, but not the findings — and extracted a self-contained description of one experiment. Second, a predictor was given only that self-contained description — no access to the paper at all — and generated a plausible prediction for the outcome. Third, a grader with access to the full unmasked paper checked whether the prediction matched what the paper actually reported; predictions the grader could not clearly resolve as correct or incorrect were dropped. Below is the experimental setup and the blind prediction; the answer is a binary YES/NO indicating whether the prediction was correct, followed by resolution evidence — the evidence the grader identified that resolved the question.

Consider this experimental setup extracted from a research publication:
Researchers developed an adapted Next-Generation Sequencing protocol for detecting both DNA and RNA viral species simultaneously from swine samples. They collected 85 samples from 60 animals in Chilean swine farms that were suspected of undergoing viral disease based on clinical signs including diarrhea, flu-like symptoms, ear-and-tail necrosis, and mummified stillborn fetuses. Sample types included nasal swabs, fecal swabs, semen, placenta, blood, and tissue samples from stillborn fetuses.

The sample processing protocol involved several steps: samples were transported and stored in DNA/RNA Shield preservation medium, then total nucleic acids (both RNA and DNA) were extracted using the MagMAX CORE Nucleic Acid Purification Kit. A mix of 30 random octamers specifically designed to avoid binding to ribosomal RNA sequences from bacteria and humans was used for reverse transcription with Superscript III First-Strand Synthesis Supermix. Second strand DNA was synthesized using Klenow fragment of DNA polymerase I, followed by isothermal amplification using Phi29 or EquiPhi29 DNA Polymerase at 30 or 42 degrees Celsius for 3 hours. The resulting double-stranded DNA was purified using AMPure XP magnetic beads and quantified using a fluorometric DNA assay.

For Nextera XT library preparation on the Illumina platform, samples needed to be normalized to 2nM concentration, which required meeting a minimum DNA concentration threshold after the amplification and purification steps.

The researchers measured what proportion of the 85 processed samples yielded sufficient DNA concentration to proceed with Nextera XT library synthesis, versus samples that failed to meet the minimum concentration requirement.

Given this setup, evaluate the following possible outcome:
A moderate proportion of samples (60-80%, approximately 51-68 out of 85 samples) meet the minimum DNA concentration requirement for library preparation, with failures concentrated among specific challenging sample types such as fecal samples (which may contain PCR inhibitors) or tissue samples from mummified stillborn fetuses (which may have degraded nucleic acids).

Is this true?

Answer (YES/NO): NO